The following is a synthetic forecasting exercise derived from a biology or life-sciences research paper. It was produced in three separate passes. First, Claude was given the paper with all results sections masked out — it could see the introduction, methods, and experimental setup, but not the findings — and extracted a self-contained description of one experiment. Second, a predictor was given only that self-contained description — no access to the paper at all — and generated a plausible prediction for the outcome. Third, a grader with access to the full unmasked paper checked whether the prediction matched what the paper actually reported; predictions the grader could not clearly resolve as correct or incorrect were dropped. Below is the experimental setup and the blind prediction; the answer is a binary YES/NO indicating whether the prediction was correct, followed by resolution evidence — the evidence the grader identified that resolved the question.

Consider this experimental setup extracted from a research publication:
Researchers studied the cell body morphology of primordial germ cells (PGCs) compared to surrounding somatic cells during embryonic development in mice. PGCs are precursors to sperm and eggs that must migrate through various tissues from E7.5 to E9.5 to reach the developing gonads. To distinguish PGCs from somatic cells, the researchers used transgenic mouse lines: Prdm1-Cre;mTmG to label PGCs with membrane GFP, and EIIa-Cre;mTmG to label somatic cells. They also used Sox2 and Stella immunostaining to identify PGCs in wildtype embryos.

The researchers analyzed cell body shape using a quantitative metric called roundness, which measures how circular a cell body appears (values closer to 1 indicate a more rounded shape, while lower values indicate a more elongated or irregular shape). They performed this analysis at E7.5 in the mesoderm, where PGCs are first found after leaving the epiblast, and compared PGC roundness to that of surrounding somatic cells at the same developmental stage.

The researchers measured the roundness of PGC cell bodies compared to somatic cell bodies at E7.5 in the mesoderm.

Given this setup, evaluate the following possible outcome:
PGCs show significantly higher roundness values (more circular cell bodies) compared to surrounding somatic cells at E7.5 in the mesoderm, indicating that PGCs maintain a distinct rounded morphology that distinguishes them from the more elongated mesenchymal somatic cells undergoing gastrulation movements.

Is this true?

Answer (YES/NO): NO